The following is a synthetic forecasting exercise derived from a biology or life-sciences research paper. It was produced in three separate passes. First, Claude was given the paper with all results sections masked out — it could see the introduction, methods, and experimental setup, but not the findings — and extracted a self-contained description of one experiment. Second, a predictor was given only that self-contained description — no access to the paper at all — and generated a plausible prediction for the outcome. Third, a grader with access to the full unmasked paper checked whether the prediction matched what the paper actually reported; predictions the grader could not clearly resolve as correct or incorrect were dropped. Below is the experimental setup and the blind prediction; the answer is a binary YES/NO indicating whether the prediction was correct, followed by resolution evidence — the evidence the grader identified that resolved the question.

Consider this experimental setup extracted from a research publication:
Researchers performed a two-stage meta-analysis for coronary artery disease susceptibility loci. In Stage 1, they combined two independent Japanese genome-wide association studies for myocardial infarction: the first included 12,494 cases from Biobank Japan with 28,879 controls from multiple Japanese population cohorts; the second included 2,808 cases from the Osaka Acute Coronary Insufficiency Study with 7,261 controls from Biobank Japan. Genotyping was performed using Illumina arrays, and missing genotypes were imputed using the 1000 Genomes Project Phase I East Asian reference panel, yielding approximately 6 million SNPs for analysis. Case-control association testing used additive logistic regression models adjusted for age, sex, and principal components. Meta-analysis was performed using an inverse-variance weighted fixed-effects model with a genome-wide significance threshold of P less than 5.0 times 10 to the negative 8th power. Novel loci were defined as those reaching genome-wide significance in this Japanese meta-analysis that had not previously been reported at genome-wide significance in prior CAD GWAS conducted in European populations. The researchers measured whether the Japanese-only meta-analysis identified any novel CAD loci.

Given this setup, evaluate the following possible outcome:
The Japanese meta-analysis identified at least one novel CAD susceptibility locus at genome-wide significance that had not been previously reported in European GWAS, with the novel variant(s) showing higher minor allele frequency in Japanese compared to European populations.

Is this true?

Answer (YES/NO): YES